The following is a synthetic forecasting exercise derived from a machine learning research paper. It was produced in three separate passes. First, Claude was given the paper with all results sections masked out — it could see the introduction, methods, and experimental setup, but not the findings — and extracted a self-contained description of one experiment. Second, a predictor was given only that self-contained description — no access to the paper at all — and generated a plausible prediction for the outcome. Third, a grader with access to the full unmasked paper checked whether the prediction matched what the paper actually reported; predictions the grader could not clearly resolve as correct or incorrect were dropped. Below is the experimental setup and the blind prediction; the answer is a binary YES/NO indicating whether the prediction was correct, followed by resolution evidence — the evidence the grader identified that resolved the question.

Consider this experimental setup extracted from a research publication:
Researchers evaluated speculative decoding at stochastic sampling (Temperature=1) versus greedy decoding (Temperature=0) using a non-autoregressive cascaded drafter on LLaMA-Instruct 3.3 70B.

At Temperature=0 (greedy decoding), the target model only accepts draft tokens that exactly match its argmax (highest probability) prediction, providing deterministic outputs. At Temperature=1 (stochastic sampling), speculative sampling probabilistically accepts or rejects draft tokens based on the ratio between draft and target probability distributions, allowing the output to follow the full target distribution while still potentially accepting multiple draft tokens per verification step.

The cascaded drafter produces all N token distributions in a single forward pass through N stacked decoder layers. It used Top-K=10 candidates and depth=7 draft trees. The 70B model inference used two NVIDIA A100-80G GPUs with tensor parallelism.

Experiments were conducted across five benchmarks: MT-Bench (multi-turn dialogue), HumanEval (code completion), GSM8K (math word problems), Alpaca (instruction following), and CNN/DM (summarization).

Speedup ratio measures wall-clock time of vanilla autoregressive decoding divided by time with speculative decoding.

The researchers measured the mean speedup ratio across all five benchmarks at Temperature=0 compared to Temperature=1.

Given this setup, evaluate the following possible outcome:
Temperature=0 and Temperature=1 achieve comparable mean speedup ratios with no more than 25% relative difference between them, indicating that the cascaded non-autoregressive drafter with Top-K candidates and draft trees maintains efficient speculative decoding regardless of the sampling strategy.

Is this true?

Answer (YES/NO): YES